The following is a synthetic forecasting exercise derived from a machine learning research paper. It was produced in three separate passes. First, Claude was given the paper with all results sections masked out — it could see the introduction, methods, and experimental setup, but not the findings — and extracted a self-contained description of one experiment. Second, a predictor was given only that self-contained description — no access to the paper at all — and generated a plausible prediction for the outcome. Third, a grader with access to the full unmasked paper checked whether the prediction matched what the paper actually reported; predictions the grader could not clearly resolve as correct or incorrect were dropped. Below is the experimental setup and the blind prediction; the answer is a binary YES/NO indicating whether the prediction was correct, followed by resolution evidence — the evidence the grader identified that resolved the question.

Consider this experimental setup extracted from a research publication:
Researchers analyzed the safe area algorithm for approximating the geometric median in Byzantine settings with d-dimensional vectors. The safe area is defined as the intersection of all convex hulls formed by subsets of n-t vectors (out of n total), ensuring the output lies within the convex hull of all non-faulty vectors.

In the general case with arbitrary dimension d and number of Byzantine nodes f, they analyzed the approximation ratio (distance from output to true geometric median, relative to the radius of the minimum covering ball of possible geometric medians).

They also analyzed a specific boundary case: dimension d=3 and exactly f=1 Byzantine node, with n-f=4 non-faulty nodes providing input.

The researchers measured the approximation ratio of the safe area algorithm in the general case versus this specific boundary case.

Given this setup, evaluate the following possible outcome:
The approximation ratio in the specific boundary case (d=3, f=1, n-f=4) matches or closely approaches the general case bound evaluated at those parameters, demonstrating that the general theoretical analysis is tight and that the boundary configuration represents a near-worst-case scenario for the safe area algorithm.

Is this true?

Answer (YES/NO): NO